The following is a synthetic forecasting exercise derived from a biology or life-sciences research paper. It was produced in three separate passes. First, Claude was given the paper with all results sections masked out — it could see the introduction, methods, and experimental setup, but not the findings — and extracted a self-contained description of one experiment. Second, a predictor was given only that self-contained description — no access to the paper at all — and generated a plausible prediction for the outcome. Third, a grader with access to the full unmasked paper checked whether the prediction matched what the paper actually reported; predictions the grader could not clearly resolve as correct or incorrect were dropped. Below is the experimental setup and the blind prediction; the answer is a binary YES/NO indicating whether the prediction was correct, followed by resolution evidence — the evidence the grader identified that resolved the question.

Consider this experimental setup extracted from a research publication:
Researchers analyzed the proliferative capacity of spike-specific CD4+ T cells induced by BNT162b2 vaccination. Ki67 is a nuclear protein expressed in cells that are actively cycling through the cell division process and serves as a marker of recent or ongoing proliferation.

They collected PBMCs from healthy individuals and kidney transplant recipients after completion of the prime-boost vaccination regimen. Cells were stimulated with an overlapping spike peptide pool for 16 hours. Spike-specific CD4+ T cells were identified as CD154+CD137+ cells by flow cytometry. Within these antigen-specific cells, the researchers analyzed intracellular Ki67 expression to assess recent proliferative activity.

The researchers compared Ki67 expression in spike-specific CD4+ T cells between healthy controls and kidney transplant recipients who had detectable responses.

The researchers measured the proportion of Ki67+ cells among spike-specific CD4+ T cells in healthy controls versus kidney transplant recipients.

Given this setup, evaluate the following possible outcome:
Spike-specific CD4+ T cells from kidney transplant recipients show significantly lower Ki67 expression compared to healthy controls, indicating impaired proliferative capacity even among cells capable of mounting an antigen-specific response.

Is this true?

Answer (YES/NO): NO